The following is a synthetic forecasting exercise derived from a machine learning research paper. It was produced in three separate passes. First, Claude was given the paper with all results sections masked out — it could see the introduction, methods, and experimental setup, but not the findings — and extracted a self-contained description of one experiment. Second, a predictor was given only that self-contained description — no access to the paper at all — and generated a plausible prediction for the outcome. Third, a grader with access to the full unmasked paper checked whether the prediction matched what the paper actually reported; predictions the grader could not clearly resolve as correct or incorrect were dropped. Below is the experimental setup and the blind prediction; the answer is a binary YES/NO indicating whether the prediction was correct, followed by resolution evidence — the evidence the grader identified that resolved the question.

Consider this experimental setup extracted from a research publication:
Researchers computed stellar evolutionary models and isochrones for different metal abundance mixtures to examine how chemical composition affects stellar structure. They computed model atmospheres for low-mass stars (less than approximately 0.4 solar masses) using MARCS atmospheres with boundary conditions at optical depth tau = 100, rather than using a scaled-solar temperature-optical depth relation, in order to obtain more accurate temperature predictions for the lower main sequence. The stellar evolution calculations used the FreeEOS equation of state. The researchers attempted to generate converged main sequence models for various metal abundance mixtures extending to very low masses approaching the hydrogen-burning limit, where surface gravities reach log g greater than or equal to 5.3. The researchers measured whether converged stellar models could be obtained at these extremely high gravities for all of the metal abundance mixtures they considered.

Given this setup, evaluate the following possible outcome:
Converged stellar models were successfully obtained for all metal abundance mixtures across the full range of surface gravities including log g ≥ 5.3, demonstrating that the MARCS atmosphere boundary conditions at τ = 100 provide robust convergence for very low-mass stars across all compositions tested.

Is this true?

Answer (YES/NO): NO